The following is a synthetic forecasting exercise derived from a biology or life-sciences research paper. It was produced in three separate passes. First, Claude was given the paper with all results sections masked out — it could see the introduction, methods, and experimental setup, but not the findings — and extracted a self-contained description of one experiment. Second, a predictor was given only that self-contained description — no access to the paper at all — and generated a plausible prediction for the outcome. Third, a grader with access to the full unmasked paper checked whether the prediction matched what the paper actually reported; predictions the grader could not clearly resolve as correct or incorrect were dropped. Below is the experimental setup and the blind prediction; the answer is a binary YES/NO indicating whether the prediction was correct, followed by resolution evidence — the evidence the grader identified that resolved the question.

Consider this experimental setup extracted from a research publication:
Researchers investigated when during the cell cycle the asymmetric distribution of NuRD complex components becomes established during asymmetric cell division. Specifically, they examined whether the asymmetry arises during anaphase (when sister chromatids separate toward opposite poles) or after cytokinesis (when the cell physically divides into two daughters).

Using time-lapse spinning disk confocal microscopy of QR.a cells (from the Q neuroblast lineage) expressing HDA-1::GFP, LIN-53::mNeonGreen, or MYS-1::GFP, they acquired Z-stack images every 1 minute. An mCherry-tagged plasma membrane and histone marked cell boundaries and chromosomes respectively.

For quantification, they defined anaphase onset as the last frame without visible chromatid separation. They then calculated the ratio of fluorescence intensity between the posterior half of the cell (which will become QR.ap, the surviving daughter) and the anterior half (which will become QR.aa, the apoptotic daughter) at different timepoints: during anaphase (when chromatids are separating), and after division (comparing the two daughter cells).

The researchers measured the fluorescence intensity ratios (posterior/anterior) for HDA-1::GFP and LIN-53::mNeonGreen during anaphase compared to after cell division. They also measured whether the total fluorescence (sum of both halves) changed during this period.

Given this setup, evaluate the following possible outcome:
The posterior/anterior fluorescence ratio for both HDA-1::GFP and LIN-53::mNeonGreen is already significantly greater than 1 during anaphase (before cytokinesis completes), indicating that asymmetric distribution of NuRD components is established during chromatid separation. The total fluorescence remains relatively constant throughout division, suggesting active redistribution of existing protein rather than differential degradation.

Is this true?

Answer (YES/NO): YES